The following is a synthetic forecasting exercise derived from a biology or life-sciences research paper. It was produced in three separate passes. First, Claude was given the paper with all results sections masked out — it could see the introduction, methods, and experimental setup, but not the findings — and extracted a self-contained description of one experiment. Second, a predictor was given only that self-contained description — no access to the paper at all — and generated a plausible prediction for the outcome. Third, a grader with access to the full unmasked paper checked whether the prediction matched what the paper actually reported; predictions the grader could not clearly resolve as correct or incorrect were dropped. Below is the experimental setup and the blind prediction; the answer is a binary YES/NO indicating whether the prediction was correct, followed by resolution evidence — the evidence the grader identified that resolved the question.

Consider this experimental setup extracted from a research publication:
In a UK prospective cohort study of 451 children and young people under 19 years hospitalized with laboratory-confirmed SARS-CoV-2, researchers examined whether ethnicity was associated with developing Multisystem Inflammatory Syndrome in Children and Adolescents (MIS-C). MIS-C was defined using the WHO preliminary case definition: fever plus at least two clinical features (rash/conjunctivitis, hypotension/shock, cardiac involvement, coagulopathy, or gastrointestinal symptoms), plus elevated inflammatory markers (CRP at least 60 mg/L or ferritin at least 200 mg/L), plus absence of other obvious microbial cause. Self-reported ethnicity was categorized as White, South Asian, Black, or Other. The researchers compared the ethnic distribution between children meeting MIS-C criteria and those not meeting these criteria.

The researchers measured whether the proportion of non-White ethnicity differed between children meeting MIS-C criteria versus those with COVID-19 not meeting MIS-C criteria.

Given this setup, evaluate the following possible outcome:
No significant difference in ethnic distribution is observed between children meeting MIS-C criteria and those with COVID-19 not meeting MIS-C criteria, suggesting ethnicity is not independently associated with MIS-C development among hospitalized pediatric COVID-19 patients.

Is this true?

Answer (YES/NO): NO